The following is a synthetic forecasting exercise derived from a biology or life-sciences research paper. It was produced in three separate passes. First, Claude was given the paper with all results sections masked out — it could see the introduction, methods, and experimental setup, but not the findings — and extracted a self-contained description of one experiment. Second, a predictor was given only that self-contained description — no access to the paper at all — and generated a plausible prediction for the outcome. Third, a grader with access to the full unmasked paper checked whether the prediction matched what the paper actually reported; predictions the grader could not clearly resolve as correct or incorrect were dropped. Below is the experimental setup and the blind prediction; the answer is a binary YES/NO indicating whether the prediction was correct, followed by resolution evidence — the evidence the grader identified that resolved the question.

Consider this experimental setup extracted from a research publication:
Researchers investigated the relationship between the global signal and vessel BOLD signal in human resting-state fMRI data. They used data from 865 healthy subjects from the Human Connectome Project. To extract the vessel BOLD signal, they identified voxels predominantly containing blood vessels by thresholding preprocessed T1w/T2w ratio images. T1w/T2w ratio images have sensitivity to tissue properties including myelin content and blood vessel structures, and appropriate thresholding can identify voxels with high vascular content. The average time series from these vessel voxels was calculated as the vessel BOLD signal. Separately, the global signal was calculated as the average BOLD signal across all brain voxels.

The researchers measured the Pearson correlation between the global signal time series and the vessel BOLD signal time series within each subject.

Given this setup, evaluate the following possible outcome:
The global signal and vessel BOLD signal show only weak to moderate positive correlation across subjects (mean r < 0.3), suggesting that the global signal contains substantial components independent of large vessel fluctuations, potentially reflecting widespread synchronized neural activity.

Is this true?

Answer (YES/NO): NO